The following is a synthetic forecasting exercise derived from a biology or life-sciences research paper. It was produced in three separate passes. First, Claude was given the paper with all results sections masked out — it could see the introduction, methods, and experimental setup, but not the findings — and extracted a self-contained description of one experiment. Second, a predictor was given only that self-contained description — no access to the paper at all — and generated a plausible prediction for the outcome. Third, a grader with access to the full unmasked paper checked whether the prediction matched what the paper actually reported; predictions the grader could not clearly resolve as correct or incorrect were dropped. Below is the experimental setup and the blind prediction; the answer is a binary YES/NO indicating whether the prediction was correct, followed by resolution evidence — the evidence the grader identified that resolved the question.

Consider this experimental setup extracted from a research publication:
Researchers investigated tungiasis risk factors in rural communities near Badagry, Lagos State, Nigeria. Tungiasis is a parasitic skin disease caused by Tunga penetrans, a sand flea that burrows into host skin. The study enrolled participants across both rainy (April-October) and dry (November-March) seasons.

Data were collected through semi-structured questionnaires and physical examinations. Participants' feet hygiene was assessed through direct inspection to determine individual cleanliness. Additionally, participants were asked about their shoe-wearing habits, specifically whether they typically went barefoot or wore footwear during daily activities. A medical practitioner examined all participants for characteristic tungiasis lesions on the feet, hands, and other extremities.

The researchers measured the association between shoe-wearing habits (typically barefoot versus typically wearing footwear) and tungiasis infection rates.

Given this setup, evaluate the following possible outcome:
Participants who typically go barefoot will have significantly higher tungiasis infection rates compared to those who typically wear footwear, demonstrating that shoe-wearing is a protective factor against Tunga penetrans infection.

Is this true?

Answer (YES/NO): NO